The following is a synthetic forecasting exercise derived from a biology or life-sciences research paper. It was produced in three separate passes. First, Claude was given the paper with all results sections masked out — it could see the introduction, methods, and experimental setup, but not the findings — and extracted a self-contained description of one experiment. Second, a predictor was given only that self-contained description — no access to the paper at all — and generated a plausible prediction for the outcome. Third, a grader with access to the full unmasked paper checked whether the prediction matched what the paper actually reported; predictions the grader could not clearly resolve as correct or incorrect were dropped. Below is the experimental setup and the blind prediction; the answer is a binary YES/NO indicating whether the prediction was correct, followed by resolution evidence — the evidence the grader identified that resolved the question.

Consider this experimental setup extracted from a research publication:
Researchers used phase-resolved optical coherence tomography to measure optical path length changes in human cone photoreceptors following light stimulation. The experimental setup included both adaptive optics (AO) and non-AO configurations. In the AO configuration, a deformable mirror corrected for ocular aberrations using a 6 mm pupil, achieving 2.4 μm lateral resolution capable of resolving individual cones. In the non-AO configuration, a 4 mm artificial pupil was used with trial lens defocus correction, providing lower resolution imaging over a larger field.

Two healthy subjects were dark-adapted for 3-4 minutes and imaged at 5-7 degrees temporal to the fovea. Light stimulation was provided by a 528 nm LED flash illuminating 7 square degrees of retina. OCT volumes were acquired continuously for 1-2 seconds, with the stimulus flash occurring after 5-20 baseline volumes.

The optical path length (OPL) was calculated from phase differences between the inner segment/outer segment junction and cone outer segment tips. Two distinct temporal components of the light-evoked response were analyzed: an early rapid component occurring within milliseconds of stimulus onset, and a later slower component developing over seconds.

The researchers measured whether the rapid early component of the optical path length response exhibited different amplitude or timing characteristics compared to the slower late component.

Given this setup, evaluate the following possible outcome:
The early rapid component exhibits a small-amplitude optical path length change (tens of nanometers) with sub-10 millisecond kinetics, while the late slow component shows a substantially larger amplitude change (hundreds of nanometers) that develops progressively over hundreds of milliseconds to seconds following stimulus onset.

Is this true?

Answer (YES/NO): YES